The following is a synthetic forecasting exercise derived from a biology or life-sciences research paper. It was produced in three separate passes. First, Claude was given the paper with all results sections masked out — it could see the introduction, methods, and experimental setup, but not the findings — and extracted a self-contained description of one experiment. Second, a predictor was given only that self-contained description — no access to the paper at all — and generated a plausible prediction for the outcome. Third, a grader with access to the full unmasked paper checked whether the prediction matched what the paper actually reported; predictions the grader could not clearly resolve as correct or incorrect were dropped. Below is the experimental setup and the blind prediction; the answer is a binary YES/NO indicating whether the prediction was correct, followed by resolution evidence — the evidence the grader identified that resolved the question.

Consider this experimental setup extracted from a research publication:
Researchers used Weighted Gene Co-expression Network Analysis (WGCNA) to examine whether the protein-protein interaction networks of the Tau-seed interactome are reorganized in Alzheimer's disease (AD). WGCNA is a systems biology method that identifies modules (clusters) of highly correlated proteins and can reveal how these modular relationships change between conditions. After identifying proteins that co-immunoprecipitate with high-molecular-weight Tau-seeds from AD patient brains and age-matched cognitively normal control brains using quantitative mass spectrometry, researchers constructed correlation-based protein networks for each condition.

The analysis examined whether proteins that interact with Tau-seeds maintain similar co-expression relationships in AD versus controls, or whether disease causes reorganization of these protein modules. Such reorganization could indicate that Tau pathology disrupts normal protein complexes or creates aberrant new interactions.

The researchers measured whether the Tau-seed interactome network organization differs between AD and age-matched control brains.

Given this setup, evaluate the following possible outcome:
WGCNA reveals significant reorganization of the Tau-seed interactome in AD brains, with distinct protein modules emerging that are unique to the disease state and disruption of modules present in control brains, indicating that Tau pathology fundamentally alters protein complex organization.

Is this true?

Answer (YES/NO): YES